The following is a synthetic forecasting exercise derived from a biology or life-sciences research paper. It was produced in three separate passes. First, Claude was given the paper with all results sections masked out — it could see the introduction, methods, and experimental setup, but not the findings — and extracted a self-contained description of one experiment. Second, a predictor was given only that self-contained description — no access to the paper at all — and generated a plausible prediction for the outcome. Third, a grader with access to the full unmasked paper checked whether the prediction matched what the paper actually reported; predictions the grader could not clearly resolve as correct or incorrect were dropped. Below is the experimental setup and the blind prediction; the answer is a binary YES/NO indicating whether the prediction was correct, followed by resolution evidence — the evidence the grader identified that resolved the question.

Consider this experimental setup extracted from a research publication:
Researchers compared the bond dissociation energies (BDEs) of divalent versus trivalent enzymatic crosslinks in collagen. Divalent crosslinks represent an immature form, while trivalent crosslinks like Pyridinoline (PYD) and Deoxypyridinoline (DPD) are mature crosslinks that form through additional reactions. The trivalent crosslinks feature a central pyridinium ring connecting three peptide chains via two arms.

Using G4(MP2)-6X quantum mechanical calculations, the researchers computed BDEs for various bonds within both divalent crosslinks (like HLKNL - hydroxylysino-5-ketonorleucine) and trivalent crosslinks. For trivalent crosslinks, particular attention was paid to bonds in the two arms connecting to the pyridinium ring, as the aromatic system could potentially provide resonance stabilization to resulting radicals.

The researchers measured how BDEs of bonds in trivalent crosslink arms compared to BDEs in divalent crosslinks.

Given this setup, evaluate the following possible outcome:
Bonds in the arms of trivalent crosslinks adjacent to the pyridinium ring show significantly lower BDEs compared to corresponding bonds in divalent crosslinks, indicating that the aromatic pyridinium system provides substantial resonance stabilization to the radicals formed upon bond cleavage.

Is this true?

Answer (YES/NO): YES